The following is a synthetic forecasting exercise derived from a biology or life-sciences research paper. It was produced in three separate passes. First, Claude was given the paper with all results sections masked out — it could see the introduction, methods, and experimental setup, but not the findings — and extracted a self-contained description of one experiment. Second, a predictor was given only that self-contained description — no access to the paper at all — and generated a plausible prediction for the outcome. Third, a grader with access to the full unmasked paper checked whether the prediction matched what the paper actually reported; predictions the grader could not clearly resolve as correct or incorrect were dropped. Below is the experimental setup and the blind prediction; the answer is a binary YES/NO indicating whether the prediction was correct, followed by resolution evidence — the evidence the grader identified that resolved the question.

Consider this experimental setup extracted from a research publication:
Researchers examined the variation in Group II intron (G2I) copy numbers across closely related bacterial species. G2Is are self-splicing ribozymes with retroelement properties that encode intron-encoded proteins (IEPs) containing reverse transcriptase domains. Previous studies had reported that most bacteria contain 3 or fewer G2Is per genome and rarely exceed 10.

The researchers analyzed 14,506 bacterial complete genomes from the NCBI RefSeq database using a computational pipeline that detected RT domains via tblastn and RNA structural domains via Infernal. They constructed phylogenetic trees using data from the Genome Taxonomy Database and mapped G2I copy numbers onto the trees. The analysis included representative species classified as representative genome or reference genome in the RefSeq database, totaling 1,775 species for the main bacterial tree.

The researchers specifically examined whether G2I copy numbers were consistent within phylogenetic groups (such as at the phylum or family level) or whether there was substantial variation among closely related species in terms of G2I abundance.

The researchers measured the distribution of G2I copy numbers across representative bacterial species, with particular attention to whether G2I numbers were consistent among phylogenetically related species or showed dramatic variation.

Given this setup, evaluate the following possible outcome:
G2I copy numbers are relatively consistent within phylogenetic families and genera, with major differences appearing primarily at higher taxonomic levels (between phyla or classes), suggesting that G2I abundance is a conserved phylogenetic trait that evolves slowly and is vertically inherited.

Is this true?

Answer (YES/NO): NO